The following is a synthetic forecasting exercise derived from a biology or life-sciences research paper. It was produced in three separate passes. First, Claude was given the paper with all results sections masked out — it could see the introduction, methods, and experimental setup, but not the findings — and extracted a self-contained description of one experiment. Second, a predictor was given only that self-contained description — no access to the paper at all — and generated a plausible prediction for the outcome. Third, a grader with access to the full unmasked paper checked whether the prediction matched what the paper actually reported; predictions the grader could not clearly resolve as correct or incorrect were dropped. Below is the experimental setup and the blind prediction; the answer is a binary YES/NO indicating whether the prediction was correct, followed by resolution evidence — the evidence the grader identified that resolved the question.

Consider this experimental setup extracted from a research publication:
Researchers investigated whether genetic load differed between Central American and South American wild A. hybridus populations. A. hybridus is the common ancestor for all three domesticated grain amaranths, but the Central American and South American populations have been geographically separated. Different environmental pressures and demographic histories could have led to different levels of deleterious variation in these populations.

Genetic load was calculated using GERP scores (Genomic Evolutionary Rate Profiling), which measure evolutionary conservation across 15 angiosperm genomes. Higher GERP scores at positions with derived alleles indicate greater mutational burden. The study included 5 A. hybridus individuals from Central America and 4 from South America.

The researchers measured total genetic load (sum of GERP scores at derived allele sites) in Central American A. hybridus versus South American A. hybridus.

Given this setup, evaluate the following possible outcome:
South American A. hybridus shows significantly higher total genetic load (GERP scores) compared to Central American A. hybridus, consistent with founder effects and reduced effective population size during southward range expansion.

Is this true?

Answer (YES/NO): NO